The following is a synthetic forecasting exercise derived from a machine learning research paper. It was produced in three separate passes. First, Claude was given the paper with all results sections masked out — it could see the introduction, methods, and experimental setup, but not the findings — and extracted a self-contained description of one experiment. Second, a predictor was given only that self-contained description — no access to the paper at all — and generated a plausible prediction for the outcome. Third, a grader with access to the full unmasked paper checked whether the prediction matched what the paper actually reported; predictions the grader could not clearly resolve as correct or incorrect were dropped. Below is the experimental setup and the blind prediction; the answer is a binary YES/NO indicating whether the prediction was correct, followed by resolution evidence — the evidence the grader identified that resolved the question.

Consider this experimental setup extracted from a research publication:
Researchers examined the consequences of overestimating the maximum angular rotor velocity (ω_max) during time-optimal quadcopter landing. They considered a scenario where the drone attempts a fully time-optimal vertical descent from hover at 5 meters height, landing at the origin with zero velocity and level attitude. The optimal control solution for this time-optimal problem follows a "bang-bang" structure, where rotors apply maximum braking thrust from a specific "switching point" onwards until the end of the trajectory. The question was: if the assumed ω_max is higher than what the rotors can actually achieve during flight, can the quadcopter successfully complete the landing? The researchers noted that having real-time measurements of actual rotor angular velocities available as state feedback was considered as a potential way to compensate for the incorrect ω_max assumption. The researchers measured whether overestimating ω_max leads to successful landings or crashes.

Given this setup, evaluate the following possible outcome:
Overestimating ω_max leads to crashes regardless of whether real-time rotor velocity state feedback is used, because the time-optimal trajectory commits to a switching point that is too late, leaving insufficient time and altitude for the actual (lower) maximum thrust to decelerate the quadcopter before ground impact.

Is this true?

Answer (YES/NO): YES